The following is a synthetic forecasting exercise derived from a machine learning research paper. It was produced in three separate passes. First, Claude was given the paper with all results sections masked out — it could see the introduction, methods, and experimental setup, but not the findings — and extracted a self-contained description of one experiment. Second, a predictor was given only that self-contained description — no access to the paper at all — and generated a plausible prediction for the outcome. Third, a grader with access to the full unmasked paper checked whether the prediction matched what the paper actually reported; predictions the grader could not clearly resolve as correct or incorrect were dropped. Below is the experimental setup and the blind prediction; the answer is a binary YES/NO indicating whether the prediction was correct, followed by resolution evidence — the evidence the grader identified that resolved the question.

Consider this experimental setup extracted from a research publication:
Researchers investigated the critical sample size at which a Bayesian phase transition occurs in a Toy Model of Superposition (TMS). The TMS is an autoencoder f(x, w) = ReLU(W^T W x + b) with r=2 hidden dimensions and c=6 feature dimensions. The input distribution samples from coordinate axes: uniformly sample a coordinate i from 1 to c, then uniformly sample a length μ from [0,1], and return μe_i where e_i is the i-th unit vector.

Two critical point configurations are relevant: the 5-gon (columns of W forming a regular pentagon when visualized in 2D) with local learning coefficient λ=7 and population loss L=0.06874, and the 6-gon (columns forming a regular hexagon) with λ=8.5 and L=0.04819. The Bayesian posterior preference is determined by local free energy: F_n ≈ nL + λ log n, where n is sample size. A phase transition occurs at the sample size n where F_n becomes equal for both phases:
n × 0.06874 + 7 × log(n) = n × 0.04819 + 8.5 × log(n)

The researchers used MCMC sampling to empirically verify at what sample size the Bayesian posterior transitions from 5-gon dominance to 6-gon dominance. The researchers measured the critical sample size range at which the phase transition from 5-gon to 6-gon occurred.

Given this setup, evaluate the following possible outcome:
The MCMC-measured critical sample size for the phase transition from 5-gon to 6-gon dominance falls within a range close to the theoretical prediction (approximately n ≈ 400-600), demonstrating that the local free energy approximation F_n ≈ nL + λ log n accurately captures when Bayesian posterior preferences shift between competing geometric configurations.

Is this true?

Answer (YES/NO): NO